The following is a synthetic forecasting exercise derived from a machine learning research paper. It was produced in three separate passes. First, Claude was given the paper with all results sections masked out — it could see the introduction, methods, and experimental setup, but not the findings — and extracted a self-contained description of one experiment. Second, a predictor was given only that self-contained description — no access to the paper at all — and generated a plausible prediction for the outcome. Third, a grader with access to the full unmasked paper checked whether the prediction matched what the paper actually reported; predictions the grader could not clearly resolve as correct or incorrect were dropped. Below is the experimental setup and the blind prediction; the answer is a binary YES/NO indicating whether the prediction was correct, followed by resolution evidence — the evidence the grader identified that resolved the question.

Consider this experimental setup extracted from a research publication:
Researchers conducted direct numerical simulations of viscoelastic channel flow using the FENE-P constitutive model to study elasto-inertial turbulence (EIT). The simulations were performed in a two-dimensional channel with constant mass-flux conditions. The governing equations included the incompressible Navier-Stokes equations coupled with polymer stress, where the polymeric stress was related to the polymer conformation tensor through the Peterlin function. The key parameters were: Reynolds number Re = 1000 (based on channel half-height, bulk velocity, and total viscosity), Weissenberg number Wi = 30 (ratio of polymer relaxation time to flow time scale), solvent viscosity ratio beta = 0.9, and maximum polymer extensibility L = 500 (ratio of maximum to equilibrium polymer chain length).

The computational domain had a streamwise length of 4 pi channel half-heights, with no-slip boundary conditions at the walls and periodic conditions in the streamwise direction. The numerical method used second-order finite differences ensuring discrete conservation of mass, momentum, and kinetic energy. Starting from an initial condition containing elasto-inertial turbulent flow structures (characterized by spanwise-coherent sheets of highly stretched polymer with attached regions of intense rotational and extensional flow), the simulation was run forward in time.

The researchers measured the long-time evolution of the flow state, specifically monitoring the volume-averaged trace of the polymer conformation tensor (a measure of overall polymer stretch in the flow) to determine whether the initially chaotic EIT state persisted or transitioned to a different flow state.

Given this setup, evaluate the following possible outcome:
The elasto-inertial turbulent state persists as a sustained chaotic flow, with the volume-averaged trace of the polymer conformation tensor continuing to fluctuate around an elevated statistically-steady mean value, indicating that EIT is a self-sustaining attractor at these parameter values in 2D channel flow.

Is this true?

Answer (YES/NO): NO